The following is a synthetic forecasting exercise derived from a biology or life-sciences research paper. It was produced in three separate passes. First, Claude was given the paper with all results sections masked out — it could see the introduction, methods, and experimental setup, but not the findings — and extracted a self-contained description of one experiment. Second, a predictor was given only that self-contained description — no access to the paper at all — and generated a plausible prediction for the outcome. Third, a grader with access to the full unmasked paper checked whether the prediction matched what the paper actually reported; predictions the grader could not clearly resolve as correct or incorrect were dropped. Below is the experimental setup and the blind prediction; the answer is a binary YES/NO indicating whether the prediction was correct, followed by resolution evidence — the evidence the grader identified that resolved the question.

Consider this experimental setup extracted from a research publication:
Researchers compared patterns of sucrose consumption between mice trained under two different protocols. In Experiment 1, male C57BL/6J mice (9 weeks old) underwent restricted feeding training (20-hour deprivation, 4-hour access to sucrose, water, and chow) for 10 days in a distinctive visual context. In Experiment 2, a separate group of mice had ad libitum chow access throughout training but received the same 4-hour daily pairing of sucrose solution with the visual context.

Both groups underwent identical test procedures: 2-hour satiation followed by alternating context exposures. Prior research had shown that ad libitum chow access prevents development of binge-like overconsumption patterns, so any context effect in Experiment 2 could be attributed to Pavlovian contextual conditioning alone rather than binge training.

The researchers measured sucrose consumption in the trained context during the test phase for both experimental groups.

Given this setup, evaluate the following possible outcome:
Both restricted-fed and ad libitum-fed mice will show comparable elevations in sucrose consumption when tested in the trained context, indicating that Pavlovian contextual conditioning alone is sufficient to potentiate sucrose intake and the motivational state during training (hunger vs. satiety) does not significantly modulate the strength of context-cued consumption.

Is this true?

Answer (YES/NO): NO